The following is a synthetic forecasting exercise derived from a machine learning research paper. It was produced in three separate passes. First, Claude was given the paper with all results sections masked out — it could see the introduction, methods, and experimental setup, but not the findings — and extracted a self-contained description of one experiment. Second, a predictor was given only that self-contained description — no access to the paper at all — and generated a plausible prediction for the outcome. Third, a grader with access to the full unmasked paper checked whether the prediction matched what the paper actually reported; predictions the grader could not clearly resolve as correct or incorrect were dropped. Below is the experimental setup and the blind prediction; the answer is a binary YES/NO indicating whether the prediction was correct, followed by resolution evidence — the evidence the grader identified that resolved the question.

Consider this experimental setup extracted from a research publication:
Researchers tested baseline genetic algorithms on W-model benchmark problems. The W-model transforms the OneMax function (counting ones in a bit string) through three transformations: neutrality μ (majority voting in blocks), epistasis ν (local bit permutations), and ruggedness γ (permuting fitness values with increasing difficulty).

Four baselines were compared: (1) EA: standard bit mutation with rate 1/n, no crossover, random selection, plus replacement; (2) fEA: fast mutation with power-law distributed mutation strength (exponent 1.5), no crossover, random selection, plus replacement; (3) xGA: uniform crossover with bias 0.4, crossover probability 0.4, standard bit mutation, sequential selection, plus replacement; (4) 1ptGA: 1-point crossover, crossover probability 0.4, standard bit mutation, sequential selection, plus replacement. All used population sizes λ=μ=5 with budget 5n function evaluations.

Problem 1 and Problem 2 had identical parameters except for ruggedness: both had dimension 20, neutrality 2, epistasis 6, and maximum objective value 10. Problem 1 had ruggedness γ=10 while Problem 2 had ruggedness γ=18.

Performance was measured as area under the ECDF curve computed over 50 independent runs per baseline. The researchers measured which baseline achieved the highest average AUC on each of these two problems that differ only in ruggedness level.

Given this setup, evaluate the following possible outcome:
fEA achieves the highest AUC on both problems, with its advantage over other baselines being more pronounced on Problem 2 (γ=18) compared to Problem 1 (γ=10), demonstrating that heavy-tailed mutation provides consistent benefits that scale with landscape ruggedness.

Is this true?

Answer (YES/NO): NO